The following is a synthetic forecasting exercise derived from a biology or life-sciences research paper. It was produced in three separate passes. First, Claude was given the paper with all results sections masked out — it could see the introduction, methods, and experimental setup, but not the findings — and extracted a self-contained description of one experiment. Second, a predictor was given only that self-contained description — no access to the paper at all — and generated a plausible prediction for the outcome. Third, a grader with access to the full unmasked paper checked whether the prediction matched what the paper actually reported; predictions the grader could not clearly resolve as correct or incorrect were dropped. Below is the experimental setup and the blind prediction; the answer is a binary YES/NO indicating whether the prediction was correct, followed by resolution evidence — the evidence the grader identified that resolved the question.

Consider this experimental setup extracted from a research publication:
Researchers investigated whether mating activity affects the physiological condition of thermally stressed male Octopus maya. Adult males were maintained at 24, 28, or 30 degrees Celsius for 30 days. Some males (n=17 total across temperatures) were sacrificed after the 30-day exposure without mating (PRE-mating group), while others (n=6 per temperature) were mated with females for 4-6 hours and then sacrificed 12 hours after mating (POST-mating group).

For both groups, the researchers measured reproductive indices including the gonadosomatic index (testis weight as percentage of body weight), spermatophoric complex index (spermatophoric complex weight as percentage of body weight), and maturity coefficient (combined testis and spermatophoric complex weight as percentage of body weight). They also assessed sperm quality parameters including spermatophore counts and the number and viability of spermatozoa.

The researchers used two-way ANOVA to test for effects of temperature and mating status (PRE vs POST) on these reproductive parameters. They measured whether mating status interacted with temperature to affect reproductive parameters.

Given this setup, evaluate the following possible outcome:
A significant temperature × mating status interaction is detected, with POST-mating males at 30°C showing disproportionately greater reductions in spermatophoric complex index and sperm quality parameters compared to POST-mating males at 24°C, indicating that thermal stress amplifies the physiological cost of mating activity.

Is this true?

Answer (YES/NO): NO